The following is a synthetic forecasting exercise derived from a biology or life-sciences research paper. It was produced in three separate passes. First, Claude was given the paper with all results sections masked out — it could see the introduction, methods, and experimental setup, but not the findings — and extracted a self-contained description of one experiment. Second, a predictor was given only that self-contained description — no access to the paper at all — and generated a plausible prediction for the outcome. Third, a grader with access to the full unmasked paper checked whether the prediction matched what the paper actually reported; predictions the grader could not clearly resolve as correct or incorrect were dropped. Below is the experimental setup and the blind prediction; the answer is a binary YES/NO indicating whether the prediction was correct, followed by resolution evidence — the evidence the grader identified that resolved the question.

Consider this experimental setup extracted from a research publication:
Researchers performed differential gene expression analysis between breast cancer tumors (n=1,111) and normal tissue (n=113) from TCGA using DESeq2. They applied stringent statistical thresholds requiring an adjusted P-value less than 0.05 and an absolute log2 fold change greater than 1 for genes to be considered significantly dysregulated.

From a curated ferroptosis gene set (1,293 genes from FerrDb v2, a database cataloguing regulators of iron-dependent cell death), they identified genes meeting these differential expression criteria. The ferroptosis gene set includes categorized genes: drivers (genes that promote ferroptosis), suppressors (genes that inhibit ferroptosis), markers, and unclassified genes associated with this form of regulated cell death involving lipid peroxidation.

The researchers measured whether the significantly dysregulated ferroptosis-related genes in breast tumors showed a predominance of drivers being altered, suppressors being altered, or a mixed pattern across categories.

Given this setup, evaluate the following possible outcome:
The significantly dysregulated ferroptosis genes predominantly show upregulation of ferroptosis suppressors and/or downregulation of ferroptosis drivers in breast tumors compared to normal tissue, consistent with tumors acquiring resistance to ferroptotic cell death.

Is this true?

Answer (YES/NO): YES